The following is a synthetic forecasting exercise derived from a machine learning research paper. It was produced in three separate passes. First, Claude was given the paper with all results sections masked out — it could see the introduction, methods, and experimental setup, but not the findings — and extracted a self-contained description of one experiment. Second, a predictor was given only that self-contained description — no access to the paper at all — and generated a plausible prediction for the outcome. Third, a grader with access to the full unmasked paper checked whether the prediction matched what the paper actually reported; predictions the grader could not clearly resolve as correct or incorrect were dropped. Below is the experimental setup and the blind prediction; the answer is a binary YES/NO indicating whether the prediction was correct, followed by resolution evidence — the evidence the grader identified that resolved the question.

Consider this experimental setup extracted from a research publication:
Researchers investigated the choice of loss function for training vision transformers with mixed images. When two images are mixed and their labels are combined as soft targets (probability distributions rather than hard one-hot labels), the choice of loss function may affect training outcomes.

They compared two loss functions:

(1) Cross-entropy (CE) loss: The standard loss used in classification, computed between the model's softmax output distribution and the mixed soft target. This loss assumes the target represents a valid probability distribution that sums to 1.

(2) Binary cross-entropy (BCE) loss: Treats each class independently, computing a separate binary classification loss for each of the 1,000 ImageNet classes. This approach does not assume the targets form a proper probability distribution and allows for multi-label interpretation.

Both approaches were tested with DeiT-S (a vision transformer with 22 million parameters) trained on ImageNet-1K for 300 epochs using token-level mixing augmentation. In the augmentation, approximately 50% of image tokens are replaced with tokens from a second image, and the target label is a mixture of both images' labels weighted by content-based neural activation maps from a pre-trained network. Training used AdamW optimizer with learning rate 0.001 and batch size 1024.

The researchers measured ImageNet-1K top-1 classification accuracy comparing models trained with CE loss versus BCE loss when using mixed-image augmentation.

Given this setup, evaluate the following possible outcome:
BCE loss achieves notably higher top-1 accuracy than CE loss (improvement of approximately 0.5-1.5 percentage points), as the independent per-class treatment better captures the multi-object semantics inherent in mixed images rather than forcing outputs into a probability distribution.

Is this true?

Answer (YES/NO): YES